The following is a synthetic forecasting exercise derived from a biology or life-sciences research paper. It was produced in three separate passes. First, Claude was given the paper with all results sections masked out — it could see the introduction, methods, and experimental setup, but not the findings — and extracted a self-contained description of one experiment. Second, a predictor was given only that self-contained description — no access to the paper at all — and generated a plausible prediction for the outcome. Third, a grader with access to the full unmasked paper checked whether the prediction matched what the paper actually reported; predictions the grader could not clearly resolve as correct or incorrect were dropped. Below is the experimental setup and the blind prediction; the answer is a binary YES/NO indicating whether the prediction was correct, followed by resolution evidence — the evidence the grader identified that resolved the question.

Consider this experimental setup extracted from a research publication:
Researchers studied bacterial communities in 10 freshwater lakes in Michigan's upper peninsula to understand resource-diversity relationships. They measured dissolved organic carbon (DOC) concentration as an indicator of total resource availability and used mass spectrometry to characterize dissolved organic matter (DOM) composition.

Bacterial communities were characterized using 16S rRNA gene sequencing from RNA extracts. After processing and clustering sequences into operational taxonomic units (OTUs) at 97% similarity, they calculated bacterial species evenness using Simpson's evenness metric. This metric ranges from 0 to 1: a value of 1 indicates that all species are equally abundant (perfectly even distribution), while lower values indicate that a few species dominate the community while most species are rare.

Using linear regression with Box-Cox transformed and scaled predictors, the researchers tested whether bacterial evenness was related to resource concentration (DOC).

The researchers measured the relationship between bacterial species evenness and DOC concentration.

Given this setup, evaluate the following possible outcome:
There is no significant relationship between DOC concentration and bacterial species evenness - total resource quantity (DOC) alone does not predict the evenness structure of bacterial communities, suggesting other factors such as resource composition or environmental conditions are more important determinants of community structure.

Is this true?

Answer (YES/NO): NO